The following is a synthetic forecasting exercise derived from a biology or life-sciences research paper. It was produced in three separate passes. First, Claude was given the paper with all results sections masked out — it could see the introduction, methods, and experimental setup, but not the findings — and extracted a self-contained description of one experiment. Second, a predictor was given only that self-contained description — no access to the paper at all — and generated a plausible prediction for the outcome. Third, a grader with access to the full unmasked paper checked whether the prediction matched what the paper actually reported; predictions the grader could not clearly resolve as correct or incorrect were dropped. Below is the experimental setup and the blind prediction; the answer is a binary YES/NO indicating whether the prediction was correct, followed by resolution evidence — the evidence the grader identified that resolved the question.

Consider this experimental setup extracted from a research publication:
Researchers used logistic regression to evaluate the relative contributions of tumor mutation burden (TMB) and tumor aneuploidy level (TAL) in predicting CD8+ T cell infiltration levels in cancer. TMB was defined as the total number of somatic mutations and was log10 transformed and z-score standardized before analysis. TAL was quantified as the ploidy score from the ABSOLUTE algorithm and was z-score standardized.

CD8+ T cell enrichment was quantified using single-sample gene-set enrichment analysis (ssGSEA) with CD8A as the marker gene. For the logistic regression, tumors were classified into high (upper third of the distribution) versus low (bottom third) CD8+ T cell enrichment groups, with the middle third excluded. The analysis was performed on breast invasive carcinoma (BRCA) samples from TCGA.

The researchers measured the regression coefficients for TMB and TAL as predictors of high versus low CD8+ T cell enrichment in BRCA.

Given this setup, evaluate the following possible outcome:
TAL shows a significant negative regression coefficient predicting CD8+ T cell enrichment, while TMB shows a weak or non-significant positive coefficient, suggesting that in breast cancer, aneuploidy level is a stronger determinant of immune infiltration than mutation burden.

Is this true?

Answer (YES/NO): NO